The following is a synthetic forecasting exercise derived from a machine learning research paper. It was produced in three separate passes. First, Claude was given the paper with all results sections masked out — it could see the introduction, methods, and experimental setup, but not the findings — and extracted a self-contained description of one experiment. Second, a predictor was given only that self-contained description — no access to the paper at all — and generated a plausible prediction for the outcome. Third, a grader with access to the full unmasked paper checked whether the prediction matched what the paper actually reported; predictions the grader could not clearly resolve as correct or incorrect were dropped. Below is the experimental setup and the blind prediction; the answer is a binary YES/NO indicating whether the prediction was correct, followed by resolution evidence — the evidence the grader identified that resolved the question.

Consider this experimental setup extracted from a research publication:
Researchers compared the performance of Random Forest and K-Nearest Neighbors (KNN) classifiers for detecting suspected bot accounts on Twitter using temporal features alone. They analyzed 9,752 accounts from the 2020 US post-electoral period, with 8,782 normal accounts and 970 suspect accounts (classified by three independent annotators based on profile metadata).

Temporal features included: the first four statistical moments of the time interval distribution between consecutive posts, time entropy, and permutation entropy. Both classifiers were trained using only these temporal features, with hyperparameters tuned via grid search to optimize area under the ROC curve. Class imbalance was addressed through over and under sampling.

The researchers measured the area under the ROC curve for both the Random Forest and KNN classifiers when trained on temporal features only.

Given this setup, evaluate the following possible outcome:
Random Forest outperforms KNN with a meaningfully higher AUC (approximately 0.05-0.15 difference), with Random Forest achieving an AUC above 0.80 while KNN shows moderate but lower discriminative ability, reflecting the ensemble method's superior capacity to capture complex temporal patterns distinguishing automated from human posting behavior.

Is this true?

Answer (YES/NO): NO